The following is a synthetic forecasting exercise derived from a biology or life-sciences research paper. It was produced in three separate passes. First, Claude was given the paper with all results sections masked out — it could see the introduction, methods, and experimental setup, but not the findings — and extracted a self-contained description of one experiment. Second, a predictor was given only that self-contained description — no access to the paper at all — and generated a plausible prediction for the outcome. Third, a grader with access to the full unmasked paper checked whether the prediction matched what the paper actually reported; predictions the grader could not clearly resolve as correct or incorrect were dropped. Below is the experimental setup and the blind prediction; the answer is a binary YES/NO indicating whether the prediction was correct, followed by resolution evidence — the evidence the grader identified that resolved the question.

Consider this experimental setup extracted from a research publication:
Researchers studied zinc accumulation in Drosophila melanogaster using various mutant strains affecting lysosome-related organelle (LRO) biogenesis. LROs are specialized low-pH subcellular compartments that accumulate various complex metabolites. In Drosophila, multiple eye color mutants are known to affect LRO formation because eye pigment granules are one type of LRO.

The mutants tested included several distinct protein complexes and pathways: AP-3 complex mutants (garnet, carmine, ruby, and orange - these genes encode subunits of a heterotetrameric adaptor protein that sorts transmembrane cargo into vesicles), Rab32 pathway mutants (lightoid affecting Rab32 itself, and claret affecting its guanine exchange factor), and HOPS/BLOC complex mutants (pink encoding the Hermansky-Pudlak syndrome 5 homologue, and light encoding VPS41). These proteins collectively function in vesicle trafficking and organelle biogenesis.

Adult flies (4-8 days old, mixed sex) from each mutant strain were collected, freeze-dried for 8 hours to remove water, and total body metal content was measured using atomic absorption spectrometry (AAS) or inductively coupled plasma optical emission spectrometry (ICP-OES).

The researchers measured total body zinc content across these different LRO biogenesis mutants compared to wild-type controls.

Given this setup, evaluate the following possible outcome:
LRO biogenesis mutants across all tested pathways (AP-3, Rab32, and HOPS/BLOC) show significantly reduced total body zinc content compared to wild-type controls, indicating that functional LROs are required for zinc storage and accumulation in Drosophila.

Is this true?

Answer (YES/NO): YES